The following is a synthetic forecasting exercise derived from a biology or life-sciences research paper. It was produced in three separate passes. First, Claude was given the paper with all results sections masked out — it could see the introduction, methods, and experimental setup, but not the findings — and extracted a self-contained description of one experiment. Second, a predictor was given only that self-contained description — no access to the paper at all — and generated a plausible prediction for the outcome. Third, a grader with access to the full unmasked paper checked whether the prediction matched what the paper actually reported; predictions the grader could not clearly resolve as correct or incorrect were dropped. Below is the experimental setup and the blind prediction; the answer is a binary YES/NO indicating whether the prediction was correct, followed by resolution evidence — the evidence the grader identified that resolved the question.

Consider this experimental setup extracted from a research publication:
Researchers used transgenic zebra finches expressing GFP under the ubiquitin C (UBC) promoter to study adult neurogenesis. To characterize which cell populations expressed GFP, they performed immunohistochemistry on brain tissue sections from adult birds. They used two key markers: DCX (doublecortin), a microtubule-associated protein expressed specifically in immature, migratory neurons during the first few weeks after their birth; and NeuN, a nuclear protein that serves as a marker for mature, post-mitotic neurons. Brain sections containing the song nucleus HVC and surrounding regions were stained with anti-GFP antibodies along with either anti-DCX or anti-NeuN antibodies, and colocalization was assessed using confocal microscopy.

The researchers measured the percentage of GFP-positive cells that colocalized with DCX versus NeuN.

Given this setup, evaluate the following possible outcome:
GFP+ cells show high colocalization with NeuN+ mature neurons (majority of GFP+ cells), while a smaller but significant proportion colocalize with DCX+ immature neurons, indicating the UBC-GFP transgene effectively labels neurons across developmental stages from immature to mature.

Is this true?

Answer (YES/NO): YES